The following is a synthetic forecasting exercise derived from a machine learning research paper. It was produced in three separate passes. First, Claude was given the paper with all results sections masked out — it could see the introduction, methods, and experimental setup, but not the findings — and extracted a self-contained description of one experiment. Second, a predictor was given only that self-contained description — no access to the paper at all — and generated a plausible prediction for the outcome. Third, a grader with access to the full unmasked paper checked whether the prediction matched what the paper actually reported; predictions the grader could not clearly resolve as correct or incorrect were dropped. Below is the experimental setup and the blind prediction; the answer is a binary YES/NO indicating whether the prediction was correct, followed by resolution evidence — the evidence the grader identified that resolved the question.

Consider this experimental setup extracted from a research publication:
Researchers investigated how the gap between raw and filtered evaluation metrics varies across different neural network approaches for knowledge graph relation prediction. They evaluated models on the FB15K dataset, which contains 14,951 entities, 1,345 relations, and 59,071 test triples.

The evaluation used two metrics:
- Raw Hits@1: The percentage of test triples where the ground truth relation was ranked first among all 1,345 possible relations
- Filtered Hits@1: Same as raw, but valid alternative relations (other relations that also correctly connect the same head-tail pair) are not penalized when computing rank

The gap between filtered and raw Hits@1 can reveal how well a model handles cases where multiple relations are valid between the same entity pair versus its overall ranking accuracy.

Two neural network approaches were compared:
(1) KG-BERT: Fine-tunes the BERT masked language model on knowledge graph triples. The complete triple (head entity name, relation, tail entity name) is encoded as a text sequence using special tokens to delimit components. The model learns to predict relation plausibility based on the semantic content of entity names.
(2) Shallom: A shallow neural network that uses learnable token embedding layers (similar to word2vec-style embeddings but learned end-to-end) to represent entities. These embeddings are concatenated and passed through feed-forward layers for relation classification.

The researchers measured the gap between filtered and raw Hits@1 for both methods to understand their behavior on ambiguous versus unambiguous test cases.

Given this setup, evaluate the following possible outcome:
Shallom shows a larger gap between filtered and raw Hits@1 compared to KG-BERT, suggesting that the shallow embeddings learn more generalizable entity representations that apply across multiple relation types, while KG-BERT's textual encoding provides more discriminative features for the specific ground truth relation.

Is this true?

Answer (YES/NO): NO